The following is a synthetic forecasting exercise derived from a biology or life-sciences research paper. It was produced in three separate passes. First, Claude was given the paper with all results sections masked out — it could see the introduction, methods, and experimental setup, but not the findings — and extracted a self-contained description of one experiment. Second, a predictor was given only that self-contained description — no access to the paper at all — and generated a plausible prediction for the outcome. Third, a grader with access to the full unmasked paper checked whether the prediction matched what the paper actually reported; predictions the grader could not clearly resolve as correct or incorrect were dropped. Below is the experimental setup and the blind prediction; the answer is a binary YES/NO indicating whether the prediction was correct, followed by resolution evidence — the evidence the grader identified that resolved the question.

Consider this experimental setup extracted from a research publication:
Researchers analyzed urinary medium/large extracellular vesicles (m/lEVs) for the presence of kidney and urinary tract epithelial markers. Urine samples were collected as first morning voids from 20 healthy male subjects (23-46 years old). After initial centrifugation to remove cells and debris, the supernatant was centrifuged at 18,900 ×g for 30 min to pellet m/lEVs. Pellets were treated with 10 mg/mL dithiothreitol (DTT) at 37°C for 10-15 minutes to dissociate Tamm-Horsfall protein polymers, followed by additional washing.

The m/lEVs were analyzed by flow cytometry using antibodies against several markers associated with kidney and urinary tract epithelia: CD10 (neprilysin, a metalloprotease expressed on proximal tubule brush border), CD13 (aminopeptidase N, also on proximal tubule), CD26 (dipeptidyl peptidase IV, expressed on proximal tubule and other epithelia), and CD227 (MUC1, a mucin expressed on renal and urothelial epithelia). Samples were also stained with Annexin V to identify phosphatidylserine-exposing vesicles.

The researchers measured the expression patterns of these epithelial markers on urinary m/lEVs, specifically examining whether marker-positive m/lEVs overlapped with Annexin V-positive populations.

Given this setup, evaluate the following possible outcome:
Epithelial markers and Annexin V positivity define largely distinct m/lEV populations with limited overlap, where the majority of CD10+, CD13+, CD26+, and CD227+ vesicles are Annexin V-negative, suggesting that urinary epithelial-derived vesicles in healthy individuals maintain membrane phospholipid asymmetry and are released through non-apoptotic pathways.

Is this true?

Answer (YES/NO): NO